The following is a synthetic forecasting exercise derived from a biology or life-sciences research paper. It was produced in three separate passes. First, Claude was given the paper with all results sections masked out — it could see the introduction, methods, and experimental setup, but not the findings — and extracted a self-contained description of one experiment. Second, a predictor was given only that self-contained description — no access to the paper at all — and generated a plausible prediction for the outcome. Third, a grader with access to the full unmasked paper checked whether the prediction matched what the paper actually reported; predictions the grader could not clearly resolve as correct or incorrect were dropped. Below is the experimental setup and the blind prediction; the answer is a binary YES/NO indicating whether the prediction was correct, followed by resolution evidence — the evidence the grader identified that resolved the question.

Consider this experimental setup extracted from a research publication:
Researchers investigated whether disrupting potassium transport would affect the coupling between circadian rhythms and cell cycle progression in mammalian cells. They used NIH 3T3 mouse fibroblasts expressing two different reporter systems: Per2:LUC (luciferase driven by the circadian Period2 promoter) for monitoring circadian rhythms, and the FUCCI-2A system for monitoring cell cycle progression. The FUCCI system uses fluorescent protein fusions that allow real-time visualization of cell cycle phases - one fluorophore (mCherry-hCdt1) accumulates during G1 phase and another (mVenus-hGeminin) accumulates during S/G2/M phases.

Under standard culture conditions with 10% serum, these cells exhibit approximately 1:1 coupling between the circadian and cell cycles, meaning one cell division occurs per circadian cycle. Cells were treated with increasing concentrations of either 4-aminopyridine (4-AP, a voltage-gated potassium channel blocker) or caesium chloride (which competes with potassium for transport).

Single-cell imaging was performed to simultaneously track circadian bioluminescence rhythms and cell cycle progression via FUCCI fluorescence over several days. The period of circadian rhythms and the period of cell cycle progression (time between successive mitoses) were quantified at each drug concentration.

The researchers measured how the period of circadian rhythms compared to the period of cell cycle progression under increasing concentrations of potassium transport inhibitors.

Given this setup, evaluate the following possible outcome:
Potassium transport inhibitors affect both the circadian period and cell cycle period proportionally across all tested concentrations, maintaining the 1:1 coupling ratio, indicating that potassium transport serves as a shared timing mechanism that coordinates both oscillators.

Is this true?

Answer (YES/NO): NO